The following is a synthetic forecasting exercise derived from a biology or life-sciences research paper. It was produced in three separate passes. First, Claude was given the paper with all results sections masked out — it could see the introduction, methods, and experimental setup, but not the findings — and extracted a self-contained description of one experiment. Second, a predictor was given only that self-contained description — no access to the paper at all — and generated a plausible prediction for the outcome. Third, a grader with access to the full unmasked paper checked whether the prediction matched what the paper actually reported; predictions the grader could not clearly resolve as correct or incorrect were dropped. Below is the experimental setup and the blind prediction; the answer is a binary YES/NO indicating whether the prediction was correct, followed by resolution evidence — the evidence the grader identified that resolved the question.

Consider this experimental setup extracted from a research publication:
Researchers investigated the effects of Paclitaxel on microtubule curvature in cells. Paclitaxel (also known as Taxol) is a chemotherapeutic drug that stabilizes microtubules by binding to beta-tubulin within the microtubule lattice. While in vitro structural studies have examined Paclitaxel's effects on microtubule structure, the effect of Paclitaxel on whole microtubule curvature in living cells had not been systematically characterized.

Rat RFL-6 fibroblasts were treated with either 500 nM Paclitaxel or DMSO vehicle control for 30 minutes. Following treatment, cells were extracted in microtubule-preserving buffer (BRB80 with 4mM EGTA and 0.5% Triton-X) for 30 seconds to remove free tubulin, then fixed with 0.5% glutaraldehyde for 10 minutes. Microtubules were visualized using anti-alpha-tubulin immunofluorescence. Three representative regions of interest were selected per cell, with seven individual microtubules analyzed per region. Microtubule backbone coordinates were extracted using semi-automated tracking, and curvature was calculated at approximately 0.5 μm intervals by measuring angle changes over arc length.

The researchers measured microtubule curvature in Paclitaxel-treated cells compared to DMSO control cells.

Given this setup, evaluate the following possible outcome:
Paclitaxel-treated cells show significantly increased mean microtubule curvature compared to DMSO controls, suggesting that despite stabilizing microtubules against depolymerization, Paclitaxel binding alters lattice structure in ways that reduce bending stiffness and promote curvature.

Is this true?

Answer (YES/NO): NO